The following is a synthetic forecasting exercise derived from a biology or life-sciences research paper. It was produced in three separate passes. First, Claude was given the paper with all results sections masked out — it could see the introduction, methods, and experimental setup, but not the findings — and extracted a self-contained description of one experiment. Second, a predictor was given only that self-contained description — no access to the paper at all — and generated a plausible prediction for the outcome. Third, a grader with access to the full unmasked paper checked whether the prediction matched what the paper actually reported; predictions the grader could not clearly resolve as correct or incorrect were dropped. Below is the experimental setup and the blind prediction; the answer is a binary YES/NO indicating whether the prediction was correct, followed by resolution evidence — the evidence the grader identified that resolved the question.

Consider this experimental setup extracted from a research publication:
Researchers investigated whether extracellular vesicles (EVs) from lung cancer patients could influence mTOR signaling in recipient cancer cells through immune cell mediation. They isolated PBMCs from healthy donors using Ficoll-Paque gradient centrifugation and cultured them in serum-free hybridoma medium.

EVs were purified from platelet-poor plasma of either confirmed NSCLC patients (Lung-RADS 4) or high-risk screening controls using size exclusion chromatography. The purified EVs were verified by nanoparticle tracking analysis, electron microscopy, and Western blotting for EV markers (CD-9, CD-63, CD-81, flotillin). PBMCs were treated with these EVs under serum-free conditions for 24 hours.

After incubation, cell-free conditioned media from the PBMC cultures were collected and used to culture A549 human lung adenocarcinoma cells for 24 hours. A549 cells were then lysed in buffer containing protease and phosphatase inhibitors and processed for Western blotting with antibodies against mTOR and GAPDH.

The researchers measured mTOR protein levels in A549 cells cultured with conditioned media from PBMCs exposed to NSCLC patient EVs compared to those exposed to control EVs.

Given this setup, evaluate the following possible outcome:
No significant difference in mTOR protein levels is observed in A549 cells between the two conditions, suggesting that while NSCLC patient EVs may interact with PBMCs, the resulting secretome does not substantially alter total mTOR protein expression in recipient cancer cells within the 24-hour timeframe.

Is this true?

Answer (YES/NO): NO